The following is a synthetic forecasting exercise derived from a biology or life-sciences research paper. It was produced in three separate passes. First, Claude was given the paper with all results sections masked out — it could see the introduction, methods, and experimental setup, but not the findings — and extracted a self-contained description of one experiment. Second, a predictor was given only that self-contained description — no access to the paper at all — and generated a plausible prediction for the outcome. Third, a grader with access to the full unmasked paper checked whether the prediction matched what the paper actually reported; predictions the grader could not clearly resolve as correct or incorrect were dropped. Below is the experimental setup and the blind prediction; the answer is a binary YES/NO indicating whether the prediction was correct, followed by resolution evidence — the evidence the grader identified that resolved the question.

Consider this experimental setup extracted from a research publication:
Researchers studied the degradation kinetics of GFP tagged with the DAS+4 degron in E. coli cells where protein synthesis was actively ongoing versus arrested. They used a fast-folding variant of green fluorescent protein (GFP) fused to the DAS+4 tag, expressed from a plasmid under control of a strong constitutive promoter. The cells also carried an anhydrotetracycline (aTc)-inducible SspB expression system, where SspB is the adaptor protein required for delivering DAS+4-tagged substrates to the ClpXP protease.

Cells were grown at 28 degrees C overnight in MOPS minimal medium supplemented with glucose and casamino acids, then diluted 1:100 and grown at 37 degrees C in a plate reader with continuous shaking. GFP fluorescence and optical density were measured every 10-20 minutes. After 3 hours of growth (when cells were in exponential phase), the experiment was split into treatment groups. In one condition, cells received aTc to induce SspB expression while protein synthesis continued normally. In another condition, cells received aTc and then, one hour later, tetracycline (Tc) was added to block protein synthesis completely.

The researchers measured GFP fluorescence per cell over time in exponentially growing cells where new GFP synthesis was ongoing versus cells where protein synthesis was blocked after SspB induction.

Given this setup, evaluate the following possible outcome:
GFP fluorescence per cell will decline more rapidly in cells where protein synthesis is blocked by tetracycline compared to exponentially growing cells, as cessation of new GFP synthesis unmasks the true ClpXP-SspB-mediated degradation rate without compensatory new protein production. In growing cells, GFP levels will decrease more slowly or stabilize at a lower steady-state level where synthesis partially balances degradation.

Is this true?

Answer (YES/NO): YES